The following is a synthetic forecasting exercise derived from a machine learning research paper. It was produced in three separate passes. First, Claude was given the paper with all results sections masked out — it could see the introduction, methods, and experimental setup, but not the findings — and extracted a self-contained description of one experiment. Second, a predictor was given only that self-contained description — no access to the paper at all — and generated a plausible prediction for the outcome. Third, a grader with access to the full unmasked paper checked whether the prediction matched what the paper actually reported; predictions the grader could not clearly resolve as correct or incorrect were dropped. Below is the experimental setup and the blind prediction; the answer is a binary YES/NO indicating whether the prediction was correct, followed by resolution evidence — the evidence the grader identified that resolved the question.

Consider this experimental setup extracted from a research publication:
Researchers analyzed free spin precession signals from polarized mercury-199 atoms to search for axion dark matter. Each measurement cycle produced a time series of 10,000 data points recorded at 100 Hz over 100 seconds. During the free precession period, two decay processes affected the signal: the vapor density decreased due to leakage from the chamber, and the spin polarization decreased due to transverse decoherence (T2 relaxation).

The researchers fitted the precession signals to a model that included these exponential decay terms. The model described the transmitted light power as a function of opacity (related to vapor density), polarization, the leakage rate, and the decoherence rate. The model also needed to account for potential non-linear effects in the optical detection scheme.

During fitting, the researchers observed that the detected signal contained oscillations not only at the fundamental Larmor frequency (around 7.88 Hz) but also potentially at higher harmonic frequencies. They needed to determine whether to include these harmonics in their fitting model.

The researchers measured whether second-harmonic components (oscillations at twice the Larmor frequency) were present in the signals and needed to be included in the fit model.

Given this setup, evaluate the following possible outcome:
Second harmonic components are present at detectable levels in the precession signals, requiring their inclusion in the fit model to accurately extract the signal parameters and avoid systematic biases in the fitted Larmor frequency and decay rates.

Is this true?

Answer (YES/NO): YES